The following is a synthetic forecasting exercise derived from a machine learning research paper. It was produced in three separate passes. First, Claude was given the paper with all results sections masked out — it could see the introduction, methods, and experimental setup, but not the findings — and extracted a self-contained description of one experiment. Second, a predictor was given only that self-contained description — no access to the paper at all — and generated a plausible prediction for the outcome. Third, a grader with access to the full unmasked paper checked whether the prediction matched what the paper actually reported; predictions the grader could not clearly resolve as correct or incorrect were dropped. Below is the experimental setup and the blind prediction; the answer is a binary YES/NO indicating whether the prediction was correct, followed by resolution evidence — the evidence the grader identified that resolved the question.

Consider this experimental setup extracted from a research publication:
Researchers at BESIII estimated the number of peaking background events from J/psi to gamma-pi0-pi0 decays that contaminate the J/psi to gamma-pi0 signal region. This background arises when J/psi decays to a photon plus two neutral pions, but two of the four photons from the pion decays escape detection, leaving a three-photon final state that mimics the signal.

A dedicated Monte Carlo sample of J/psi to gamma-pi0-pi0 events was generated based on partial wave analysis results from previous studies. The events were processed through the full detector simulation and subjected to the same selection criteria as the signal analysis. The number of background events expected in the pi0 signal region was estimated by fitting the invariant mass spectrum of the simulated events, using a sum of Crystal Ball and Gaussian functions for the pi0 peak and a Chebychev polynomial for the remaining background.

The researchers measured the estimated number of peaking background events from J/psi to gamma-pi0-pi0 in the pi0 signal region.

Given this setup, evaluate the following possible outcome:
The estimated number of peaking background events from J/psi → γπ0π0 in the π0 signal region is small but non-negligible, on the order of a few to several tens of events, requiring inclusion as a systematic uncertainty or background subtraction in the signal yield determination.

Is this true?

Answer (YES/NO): NO